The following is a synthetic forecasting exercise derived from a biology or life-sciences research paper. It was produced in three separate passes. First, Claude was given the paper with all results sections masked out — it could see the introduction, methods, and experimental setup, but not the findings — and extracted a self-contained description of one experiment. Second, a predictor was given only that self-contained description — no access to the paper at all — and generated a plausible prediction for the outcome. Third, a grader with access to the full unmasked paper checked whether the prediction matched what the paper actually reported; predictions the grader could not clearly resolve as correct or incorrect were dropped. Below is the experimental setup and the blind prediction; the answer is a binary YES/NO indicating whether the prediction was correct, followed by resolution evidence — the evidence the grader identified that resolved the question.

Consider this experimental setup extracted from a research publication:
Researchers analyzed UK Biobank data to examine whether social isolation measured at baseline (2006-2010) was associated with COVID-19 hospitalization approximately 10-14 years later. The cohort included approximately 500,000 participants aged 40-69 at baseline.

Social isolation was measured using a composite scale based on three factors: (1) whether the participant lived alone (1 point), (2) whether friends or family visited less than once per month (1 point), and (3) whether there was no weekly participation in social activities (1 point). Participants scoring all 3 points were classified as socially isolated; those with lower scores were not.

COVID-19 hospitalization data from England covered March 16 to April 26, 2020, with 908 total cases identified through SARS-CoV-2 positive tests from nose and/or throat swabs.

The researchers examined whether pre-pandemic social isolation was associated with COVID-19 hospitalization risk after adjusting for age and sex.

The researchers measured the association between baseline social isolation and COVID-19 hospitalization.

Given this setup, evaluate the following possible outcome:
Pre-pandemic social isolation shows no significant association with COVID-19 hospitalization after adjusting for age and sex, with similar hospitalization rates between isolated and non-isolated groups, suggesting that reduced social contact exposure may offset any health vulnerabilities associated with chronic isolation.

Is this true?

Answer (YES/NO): YES